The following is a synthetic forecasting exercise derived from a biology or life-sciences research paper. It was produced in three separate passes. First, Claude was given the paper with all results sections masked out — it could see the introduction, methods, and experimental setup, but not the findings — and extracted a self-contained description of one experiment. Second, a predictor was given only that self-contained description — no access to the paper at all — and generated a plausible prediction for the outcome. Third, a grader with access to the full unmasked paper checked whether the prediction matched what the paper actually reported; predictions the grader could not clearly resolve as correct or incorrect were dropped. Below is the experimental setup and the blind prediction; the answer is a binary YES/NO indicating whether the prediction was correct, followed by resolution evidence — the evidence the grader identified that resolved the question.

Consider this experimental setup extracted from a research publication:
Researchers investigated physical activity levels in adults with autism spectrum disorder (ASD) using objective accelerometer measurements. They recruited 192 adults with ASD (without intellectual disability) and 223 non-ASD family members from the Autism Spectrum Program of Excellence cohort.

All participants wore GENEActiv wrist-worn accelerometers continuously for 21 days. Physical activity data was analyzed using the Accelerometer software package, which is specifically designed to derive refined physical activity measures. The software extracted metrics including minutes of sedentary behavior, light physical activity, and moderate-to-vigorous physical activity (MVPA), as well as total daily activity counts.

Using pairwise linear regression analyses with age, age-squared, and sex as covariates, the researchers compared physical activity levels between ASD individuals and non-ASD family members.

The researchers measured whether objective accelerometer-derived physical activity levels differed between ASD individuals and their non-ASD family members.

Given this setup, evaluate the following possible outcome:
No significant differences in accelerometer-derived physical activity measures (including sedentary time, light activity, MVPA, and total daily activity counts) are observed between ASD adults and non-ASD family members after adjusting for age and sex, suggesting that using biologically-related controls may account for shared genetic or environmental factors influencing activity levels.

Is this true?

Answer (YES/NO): NO